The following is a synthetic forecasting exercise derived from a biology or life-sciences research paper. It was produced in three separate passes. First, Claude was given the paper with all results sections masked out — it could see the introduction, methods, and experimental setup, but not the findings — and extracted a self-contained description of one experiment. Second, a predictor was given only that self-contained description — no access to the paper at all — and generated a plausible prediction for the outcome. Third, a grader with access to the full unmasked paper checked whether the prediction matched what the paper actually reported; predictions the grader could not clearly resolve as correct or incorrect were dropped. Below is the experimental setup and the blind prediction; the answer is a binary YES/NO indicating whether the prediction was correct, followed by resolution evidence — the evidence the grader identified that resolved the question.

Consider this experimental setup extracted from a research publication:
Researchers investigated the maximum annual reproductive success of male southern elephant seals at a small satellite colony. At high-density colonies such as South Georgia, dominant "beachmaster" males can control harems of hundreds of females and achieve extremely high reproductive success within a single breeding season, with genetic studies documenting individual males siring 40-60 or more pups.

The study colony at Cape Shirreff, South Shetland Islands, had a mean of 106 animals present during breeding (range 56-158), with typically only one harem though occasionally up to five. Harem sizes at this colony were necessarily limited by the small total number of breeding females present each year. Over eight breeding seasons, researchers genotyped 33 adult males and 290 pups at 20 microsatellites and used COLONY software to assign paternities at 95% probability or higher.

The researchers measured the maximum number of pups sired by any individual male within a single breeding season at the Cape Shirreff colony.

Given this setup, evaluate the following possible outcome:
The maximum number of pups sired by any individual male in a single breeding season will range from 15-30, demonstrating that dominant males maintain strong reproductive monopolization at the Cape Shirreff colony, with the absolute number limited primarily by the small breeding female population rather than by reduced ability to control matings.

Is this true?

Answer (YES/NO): NO